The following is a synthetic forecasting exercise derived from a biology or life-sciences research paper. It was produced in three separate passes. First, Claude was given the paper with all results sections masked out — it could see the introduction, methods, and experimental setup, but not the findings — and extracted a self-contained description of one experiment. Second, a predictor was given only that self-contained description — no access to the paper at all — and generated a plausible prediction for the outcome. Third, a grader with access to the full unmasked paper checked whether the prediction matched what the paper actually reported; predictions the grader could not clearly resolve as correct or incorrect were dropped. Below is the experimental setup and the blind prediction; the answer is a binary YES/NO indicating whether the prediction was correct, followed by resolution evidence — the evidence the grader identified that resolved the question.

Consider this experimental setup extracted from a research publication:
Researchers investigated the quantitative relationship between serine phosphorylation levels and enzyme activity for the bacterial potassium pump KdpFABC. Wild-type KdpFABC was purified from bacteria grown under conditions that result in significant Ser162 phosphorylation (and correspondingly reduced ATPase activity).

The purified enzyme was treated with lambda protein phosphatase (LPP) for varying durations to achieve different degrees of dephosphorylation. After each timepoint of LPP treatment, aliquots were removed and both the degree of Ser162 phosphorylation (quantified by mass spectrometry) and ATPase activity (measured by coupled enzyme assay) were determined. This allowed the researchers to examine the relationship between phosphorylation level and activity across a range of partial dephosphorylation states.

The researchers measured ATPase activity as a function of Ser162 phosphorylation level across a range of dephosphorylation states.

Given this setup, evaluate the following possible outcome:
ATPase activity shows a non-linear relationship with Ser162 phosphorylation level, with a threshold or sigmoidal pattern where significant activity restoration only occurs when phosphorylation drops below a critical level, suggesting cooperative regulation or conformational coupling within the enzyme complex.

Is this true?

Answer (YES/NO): NO